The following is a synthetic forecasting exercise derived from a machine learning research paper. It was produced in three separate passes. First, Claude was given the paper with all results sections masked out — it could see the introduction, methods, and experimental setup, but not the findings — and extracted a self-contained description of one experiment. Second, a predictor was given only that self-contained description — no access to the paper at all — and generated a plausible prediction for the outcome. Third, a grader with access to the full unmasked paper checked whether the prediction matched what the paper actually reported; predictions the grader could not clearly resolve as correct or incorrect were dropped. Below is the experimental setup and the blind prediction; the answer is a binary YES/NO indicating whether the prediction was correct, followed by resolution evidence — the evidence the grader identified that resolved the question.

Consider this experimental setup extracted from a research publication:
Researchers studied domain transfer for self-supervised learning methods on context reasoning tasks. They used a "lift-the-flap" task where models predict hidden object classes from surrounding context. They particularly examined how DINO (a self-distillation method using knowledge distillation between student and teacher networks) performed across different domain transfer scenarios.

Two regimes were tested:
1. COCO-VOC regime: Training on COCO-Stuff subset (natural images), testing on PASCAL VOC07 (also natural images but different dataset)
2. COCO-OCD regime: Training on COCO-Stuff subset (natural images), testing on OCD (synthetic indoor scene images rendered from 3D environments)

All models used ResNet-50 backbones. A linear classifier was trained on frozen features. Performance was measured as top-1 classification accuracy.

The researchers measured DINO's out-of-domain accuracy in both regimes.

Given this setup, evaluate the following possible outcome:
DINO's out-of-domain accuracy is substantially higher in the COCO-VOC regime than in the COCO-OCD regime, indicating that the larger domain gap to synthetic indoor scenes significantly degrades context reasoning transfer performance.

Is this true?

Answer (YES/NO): YES